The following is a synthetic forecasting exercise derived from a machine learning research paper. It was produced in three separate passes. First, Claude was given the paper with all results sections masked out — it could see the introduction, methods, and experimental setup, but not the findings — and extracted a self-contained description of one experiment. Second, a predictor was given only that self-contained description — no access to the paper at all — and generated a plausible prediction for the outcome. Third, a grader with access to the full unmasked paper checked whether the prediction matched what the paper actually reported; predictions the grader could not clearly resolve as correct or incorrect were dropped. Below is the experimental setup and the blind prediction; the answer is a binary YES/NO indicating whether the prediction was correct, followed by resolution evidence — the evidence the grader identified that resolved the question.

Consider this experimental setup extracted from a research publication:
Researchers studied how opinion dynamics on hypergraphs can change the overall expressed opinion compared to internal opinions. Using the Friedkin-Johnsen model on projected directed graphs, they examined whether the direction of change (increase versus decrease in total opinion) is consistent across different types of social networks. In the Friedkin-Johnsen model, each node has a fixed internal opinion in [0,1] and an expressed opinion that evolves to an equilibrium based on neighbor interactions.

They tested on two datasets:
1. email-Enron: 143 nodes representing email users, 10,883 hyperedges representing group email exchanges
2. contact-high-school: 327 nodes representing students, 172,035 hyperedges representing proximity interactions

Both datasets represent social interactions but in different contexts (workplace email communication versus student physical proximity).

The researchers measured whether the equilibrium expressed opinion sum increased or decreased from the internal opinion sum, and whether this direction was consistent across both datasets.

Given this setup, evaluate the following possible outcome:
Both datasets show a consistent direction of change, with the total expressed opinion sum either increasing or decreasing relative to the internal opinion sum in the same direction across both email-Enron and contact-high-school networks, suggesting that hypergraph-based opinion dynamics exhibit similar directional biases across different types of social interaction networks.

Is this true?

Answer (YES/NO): NO